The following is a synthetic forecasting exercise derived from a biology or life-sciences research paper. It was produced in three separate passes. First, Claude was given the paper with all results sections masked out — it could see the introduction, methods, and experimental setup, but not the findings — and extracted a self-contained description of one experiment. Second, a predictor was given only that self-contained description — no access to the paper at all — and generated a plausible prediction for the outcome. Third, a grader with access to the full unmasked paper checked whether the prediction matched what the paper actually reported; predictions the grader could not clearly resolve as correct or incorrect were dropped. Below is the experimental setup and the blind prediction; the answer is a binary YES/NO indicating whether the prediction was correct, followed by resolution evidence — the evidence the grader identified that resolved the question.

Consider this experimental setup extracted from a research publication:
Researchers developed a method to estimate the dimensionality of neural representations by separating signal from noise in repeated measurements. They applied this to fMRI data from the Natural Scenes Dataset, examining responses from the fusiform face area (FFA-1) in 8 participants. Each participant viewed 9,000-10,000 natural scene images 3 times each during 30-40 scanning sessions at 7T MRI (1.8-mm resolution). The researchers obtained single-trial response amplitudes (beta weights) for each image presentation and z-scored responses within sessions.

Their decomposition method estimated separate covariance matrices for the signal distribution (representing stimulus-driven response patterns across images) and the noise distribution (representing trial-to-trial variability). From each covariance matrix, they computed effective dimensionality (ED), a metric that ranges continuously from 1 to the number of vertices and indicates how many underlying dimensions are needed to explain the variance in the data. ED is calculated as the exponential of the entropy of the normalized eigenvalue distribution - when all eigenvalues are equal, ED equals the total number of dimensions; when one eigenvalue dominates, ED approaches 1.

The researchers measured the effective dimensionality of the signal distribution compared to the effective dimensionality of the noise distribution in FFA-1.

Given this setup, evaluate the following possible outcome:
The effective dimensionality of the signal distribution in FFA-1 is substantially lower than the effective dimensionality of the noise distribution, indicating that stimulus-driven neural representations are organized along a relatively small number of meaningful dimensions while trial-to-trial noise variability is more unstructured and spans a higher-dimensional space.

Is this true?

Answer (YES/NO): YES